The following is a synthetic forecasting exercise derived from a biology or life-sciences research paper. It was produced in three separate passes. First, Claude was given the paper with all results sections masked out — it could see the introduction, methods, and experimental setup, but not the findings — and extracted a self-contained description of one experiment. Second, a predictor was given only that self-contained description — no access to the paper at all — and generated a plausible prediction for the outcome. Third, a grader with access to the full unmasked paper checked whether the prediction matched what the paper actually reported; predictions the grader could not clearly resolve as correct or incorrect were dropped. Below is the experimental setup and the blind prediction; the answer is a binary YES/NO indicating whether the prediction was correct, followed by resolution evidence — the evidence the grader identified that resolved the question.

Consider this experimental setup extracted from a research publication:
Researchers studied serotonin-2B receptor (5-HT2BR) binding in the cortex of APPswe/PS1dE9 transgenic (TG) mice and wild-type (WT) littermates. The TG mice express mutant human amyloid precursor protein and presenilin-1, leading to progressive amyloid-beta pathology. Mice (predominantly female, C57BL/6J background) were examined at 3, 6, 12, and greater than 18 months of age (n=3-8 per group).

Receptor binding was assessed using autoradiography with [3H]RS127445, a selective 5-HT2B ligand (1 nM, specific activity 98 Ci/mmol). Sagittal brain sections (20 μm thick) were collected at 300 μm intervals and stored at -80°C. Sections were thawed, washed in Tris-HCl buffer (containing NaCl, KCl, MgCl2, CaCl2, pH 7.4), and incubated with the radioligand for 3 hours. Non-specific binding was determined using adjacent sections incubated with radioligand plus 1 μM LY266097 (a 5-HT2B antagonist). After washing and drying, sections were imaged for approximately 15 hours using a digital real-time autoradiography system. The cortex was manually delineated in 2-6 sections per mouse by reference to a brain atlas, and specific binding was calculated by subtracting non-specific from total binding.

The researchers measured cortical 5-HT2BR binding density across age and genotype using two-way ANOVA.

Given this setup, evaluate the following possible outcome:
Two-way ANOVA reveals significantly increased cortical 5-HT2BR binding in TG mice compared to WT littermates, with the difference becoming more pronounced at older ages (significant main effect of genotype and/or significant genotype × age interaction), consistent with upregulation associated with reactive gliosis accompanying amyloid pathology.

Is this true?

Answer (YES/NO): NO